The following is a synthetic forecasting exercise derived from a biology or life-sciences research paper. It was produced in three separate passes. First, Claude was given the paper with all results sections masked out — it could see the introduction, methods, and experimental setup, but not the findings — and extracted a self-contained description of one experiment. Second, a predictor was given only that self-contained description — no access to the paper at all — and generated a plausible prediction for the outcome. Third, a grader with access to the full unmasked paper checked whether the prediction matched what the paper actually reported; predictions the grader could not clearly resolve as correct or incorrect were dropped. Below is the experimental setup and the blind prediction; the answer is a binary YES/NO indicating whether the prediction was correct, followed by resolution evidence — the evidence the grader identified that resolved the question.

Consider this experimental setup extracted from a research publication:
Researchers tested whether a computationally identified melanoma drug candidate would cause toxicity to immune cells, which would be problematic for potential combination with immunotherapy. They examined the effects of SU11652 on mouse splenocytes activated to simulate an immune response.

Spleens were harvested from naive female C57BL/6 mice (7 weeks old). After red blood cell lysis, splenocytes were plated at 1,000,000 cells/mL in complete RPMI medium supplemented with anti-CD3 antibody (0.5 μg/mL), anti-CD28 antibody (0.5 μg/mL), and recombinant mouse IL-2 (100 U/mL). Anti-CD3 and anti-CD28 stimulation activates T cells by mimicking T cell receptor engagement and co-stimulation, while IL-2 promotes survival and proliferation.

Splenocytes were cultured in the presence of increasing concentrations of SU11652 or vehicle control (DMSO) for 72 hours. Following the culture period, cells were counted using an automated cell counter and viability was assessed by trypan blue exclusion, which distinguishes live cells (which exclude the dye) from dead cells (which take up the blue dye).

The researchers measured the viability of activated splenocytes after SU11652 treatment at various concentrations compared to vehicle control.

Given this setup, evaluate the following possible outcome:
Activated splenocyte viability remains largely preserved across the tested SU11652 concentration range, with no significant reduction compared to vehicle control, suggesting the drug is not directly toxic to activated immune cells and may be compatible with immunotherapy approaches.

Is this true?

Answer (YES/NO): YES